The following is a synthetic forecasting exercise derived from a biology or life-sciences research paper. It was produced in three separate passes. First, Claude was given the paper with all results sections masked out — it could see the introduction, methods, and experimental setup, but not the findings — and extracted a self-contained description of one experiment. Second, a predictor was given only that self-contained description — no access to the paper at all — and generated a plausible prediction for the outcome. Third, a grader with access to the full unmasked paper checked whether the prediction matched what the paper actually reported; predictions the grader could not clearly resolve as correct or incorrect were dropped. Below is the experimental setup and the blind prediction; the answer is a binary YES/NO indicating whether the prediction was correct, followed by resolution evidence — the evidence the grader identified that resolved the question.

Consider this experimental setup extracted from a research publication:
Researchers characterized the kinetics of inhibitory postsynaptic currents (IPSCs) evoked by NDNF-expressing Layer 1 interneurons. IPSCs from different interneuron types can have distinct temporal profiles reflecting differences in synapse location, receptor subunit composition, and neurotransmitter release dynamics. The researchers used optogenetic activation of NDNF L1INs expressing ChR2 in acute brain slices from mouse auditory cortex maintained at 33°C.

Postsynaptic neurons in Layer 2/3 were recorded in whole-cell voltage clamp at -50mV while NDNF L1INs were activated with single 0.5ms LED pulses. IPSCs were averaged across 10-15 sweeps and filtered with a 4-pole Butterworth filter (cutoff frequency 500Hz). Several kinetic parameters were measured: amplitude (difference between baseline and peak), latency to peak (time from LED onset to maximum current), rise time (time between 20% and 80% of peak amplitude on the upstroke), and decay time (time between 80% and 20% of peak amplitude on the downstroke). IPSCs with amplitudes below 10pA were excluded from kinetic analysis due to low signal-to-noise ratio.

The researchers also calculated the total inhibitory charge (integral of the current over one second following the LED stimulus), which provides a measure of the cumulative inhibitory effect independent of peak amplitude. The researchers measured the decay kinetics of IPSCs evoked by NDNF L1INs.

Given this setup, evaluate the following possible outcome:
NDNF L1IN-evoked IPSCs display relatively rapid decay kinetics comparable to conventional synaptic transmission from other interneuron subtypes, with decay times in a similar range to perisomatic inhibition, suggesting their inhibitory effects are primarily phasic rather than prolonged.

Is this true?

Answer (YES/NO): NO